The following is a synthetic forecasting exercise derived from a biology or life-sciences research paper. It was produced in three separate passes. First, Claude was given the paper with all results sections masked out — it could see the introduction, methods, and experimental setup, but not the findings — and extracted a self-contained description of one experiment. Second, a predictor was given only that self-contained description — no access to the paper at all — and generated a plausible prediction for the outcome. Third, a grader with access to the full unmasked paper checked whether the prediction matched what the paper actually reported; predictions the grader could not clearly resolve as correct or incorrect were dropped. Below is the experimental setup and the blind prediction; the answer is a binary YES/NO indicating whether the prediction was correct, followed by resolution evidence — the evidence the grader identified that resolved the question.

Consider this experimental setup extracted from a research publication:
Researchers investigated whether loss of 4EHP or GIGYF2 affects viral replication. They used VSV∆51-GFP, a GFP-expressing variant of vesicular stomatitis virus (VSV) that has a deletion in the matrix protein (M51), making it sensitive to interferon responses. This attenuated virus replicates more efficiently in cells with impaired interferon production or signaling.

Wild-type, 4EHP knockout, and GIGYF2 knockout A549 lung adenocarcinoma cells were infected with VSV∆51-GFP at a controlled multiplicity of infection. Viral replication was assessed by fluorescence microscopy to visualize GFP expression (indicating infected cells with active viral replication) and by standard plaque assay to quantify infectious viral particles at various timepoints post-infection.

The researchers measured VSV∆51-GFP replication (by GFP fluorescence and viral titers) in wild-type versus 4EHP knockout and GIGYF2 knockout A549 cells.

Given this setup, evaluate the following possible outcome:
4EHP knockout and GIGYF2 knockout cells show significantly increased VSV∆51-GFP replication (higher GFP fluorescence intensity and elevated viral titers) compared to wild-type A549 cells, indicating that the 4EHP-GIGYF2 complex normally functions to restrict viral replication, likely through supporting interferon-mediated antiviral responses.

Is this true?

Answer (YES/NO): NO